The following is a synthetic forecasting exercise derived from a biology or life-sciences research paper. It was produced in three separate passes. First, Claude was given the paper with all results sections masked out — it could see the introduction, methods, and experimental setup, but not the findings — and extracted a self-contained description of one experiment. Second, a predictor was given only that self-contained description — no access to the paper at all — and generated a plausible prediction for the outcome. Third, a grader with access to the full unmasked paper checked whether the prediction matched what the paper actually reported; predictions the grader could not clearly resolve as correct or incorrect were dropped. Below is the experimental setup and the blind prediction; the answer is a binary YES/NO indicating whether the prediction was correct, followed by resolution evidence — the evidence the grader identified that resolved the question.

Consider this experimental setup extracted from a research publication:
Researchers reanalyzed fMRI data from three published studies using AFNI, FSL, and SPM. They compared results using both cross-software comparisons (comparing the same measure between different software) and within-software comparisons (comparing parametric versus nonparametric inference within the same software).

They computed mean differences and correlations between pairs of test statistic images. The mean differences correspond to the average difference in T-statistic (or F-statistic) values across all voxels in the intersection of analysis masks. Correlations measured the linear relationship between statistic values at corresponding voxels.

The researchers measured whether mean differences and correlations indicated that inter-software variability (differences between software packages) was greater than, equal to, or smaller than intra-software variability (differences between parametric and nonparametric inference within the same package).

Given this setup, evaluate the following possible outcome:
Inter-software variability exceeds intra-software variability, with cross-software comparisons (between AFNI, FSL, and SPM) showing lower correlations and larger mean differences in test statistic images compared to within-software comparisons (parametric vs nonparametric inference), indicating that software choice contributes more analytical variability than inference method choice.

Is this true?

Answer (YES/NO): YES